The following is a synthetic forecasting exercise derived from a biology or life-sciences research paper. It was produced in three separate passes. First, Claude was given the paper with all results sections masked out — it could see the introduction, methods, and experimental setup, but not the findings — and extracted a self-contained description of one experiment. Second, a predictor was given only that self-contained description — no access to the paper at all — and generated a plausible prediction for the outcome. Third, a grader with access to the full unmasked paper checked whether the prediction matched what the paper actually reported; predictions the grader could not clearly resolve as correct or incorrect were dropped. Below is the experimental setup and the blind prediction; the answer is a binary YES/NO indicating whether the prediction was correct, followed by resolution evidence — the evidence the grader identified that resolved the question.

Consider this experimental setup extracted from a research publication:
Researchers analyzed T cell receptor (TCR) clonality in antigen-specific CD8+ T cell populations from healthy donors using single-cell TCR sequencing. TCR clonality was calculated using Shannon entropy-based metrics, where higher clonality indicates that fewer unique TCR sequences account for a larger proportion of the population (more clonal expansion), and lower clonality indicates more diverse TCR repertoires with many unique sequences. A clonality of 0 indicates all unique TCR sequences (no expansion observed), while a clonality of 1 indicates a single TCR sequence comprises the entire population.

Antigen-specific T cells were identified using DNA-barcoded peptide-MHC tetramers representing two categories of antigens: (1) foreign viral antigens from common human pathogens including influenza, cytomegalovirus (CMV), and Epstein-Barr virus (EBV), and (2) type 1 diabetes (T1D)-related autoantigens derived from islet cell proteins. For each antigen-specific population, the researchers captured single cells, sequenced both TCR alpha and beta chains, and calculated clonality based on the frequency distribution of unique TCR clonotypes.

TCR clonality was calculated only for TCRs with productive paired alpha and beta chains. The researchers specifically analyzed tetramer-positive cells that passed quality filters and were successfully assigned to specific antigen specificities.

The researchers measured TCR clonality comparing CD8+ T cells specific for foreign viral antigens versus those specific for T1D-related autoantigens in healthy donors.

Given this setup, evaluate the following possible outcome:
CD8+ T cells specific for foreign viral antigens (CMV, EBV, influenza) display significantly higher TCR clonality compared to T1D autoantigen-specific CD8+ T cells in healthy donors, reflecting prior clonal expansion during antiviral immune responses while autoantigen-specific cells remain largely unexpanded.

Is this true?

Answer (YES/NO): YES